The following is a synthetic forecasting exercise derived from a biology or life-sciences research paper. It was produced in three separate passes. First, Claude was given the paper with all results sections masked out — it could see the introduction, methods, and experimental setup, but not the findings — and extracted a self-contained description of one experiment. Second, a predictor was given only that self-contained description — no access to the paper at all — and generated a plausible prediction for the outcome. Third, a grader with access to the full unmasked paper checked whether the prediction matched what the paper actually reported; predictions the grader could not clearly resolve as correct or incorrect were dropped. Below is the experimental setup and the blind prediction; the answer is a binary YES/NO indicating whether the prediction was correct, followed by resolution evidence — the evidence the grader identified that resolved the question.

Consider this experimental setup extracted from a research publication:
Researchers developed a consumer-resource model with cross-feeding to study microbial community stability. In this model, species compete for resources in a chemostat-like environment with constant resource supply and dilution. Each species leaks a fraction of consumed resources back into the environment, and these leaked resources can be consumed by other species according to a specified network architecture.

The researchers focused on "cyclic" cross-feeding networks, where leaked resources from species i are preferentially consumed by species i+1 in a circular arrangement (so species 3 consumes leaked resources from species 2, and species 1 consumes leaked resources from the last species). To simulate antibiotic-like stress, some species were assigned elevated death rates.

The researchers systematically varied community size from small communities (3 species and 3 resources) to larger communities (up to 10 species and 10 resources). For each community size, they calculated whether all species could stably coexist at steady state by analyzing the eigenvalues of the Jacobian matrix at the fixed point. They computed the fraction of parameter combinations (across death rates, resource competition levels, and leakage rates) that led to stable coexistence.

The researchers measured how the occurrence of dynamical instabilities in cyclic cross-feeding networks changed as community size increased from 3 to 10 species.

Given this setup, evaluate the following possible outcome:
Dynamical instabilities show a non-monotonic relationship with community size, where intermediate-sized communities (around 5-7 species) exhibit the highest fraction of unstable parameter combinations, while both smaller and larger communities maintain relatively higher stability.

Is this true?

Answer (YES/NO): NO